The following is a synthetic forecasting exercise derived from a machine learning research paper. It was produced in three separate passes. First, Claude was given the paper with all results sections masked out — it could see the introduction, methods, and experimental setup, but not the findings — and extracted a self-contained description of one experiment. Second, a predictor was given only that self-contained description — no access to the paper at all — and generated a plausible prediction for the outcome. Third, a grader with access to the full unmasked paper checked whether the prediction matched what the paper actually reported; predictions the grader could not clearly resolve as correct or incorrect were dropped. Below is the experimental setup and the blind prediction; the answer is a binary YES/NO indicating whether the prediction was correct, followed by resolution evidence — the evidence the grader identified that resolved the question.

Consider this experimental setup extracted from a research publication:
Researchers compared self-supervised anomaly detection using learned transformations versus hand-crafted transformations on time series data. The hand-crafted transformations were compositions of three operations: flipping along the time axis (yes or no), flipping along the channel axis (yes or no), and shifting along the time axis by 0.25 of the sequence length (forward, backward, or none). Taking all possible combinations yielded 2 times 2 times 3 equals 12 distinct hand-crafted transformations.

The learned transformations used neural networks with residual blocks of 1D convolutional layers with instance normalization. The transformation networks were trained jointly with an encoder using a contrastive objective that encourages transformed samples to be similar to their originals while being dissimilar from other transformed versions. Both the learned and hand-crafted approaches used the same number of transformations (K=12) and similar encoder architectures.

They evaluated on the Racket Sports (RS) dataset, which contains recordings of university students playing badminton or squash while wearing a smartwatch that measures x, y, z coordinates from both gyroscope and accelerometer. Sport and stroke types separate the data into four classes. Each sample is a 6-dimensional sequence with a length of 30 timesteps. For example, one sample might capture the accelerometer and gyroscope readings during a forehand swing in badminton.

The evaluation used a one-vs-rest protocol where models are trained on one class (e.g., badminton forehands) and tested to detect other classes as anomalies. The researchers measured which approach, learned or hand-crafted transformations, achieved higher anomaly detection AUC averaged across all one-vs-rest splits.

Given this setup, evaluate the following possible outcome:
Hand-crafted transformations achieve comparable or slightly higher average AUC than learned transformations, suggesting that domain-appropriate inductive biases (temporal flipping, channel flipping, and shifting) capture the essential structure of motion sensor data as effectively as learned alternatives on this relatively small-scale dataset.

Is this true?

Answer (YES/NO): YES